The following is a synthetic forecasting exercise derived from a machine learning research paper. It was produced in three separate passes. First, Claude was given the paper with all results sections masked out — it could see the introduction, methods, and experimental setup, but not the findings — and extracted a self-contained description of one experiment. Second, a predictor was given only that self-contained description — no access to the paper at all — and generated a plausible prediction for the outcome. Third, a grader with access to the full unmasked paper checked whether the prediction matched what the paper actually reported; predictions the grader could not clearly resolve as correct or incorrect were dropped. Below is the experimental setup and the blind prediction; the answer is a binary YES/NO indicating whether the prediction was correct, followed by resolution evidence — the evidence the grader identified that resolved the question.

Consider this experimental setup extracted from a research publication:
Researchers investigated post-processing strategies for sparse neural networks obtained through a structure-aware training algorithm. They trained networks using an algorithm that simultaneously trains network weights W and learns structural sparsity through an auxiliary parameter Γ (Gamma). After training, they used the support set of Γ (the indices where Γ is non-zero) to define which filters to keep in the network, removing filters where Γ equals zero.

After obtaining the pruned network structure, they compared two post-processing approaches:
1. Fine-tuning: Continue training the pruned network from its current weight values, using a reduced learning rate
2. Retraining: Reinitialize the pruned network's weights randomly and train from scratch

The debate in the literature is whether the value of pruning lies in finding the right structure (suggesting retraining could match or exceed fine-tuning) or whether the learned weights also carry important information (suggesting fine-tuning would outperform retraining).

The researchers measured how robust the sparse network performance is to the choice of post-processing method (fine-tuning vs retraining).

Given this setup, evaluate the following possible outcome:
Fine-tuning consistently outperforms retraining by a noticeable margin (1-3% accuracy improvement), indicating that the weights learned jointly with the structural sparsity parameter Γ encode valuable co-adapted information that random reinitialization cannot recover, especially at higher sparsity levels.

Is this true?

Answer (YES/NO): NO